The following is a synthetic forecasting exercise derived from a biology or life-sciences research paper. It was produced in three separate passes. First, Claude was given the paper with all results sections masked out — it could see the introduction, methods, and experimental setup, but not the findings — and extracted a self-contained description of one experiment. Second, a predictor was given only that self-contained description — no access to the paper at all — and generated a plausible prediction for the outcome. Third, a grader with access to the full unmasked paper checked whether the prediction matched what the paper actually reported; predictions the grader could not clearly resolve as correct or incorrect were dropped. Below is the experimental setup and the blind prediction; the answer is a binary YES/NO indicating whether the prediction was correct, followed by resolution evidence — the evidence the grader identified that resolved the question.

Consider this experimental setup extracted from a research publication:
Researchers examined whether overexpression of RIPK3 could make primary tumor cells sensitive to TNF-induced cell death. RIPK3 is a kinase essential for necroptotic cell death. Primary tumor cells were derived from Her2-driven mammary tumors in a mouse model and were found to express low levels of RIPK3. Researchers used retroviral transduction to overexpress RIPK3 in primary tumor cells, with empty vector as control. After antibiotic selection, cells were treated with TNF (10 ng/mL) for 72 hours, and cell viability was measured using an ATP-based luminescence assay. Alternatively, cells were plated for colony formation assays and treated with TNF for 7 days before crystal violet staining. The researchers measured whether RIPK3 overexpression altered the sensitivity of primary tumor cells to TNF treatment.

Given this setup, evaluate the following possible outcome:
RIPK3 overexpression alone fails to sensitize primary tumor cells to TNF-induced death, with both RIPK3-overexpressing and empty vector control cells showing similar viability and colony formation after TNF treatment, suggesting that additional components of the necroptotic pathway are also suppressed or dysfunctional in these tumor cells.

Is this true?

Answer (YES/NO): NO